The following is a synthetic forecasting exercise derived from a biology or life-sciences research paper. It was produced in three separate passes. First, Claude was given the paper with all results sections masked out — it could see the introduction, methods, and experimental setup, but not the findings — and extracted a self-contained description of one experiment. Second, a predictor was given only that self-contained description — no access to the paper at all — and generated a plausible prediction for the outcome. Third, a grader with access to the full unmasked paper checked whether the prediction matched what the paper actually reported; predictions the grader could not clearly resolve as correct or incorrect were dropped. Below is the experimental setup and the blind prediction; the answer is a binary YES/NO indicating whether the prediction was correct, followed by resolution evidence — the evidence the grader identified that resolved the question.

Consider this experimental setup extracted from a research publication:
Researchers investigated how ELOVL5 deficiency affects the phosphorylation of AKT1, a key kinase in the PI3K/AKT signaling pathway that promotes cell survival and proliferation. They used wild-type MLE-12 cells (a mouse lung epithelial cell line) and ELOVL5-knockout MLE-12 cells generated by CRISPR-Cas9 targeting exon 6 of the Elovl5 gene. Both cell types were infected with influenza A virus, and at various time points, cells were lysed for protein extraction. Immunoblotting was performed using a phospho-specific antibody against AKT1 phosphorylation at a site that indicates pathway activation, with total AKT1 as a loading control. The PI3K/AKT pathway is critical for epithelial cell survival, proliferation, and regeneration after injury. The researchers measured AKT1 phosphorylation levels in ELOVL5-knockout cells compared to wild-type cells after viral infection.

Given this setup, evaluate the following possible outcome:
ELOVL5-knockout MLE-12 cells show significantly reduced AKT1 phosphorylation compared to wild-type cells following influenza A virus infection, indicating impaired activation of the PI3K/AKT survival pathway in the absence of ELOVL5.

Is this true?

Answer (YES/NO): YES